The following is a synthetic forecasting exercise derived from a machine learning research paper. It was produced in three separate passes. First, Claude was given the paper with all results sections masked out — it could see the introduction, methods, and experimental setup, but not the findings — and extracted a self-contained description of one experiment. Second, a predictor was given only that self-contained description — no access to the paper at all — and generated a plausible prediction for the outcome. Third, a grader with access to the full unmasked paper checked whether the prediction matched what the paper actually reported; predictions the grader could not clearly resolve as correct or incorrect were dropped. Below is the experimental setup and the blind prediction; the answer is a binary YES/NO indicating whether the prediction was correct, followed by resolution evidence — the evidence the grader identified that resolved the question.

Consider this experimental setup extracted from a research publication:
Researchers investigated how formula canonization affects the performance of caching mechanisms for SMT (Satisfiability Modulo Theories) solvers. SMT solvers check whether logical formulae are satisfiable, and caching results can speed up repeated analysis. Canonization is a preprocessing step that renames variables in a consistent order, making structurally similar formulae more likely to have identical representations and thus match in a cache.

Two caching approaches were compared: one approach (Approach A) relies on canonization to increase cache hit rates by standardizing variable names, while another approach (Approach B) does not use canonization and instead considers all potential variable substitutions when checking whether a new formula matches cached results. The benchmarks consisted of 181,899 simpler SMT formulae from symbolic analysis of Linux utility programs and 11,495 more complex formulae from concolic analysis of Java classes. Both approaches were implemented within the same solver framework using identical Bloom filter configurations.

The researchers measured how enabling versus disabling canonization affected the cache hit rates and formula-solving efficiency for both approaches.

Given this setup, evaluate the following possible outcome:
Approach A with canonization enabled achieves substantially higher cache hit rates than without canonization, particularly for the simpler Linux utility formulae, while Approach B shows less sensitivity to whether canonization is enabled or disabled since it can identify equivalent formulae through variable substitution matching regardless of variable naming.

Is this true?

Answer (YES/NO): YES